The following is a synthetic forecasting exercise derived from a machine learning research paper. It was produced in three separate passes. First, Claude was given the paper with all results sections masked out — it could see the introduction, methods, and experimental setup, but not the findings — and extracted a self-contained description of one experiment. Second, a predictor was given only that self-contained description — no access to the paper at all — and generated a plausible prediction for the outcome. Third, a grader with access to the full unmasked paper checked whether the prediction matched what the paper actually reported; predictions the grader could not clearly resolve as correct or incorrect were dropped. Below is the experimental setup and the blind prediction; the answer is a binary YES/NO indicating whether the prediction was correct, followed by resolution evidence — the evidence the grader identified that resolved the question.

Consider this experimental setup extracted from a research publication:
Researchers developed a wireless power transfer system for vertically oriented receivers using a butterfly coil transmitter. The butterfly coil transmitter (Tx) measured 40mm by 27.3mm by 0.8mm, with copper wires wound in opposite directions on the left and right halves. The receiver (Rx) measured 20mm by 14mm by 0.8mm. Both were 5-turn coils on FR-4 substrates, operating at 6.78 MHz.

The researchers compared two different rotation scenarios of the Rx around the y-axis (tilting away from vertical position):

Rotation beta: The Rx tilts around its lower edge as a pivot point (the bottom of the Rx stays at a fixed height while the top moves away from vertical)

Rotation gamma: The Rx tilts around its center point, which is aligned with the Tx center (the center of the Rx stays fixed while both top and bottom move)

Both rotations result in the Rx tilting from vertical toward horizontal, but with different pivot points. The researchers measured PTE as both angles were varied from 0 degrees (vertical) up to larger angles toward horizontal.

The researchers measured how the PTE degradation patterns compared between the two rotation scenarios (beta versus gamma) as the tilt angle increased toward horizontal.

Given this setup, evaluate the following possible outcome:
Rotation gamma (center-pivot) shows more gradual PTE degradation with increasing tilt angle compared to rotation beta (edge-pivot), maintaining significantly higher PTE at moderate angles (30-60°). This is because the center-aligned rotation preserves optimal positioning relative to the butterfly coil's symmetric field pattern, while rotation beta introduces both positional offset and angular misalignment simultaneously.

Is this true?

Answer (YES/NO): NO